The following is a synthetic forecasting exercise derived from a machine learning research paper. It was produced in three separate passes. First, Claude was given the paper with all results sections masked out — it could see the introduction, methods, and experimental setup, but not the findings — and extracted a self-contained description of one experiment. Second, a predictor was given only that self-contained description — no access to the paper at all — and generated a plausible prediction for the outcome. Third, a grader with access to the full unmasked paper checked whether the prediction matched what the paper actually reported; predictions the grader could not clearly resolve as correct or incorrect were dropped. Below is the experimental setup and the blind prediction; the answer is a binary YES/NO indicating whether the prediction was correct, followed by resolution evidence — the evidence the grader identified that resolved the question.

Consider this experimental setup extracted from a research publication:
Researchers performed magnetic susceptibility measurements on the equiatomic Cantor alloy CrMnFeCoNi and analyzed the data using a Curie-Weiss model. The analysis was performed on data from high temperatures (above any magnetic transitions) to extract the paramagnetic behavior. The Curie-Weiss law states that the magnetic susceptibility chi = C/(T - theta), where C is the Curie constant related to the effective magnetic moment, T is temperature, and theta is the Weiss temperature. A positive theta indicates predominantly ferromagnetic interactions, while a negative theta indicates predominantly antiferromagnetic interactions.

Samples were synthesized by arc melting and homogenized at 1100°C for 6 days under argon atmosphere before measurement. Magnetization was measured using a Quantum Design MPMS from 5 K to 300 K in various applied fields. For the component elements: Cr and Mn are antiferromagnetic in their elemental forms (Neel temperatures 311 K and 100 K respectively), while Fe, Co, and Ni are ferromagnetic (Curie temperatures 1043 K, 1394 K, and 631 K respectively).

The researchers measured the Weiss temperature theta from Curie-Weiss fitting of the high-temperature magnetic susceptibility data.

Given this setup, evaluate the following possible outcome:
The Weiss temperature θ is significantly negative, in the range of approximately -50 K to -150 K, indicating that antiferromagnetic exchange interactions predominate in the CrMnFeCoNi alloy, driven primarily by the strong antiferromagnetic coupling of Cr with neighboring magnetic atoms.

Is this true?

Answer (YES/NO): NO